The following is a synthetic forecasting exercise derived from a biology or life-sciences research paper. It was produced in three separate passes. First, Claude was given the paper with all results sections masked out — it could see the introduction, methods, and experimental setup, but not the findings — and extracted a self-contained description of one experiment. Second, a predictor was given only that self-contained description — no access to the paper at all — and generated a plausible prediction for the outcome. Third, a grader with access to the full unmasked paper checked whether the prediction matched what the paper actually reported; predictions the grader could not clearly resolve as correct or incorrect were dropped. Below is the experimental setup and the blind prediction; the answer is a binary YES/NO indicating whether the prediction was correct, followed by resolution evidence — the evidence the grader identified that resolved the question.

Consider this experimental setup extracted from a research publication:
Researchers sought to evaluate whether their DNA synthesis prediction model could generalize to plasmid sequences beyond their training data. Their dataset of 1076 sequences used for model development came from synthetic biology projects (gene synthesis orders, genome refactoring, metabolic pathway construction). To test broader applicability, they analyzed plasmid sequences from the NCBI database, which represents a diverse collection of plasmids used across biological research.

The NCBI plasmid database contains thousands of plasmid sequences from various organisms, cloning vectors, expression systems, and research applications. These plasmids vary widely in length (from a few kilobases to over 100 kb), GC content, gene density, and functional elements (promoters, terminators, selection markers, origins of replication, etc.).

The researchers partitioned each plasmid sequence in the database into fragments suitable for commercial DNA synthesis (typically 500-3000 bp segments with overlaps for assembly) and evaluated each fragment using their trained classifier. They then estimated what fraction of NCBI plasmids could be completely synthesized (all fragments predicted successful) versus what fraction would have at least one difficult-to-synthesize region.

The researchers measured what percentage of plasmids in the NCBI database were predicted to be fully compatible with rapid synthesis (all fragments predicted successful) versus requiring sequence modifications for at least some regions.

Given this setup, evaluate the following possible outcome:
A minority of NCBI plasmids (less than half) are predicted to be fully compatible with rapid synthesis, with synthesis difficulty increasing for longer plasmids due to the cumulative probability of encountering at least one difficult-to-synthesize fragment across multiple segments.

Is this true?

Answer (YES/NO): YES